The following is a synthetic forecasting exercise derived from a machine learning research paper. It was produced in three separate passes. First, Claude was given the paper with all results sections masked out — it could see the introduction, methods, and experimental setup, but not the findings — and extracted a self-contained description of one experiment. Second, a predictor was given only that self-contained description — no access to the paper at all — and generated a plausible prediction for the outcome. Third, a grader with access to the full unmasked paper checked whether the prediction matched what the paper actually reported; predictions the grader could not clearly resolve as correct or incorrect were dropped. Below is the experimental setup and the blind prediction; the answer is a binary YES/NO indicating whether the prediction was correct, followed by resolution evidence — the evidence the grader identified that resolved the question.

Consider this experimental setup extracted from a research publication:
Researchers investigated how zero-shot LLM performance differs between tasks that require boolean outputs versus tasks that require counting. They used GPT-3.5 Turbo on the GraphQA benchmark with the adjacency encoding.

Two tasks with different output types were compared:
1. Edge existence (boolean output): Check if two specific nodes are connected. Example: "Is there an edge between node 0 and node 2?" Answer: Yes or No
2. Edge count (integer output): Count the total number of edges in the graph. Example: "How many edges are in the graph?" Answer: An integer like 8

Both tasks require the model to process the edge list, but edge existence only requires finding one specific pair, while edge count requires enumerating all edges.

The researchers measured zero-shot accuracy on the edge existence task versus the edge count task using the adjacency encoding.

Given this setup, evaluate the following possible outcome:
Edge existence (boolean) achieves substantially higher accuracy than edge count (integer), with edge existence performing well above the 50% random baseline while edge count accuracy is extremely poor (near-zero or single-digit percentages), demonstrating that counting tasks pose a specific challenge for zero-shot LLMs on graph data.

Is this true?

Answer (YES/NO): NO